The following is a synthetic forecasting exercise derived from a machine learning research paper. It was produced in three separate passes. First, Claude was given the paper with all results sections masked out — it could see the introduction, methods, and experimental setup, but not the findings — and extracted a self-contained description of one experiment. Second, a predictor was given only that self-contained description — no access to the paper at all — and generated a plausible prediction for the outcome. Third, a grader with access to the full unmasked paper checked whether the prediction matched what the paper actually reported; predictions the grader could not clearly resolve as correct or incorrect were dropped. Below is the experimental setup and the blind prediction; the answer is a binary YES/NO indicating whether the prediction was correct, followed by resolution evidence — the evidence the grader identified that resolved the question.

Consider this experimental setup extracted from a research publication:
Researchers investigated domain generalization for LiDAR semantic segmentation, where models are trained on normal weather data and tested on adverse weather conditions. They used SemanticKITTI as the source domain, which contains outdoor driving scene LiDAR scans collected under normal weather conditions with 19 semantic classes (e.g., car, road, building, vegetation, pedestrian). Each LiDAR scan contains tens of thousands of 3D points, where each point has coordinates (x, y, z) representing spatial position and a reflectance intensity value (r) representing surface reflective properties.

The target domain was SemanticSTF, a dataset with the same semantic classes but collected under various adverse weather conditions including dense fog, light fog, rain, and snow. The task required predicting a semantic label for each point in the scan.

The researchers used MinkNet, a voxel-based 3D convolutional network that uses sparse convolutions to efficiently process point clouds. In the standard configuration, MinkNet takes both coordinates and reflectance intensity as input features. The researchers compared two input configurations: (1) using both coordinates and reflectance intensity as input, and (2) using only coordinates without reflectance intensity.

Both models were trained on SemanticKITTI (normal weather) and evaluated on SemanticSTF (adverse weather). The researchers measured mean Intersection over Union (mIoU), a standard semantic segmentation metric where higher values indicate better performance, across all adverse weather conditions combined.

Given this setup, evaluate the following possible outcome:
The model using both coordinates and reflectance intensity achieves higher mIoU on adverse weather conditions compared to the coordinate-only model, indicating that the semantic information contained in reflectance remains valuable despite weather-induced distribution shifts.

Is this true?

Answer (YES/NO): NO